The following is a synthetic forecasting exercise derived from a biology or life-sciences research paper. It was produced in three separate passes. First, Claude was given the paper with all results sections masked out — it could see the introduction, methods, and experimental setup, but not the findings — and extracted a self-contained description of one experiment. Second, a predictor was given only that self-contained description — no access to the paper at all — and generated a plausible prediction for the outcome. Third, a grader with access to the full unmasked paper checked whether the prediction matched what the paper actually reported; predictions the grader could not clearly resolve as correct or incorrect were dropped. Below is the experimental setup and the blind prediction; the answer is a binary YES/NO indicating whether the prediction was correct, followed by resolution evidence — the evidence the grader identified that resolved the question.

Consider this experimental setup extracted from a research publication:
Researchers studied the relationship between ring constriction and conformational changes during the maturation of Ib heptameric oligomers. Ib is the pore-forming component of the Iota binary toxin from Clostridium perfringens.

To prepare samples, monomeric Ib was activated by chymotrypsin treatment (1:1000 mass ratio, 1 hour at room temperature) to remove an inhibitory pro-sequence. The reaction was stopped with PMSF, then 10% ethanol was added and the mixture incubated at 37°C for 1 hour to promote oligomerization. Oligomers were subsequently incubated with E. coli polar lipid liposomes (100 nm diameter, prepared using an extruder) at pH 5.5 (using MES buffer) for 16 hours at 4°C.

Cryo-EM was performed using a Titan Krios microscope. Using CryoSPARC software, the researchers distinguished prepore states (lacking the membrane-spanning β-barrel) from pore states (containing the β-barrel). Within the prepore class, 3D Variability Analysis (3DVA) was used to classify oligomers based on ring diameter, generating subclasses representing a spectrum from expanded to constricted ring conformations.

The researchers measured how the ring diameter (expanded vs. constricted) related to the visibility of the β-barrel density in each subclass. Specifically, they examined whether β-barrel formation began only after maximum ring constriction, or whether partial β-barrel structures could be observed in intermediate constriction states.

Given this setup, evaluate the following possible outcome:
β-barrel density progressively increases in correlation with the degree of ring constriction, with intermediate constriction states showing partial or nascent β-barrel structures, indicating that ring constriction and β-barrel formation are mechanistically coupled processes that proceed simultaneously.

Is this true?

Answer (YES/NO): NO